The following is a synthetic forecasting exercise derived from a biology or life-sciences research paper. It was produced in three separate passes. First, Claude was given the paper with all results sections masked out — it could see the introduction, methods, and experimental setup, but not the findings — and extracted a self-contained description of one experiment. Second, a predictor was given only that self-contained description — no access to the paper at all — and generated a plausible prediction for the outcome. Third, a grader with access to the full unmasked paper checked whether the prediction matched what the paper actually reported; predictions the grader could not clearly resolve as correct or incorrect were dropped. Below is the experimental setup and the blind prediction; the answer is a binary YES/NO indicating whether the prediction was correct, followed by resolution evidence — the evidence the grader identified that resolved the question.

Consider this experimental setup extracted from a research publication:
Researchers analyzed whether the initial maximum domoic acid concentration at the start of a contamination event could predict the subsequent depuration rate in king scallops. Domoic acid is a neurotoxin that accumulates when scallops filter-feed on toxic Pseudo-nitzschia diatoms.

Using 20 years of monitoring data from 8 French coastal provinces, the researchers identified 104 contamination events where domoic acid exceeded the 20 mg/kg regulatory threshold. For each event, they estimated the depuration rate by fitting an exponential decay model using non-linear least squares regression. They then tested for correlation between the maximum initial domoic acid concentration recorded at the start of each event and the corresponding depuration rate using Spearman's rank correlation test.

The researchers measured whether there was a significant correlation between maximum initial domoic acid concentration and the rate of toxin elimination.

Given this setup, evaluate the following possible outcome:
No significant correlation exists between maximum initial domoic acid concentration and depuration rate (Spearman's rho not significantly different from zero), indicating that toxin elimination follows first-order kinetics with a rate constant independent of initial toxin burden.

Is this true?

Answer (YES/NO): YES